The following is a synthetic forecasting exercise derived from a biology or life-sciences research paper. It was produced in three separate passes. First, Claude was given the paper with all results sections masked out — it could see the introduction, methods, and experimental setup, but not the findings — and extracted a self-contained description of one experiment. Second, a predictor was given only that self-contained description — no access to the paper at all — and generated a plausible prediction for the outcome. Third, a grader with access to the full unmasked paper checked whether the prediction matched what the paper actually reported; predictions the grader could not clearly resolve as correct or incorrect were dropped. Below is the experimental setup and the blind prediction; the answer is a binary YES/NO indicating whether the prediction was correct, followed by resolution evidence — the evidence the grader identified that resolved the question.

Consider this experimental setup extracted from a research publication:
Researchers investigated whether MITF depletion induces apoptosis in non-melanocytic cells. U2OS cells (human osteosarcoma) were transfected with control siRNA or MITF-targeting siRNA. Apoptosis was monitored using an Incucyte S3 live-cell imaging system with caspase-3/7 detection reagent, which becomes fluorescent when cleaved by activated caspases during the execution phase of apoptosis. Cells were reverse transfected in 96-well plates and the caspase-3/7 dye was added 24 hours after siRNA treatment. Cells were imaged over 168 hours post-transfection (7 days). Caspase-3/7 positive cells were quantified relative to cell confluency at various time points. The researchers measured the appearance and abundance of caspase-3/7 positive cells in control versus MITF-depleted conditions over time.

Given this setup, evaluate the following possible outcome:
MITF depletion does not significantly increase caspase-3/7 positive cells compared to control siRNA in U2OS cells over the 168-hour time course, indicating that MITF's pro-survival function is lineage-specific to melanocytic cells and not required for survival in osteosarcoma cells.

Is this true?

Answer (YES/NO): NO